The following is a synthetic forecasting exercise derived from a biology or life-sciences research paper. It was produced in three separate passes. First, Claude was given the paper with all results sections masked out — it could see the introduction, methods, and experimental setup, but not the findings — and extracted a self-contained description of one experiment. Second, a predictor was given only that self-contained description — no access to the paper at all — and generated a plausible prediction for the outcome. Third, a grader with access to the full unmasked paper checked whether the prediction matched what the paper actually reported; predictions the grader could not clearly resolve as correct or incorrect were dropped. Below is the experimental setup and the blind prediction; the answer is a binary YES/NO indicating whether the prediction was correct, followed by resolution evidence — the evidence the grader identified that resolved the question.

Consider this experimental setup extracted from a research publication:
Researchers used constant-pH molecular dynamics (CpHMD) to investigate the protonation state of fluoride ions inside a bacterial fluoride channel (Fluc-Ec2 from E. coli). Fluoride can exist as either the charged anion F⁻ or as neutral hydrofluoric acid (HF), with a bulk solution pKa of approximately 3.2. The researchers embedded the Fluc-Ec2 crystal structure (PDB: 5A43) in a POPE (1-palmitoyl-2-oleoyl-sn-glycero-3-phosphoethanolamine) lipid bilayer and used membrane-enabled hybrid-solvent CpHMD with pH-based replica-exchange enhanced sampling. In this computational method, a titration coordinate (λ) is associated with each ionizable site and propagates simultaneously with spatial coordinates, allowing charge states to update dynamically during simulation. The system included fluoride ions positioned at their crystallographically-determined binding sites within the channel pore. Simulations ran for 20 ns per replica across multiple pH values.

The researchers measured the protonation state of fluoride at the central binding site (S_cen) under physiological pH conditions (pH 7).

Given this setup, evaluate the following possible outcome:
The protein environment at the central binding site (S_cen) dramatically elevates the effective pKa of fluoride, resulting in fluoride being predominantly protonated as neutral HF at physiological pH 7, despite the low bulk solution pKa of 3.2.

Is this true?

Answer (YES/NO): NO